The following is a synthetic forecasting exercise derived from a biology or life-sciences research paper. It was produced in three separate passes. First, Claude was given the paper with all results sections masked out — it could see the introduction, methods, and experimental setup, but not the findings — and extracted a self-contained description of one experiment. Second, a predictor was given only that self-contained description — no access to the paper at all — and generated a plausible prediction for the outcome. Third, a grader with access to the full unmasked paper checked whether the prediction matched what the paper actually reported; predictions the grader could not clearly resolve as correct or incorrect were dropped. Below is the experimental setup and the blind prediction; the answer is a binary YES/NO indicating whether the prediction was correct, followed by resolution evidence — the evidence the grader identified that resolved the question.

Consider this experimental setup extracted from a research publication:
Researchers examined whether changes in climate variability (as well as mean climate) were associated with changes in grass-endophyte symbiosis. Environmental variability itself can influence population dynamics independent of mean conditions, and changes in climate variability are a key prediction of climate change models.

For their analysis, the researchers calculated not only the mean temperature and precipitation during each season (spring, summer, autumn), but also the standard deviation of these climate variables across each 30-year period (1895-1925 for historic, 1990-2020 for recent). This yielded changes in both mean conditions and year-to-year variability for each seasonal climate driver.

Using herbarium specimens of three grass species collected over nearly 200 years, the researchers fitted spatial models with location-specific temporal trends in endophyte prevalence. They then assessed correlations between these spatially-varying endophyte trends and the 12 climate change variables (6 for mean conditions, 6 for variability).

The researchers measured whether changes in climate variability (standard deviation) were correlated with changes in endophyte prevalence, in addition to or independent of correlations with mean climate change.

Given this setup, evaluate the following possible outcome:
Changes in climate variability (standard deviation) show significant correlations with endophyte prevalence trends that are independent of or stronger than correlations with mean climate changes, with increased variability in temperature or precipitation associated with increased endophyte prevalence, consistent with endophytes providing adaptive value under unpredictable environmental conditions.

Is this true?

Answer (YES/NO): NO